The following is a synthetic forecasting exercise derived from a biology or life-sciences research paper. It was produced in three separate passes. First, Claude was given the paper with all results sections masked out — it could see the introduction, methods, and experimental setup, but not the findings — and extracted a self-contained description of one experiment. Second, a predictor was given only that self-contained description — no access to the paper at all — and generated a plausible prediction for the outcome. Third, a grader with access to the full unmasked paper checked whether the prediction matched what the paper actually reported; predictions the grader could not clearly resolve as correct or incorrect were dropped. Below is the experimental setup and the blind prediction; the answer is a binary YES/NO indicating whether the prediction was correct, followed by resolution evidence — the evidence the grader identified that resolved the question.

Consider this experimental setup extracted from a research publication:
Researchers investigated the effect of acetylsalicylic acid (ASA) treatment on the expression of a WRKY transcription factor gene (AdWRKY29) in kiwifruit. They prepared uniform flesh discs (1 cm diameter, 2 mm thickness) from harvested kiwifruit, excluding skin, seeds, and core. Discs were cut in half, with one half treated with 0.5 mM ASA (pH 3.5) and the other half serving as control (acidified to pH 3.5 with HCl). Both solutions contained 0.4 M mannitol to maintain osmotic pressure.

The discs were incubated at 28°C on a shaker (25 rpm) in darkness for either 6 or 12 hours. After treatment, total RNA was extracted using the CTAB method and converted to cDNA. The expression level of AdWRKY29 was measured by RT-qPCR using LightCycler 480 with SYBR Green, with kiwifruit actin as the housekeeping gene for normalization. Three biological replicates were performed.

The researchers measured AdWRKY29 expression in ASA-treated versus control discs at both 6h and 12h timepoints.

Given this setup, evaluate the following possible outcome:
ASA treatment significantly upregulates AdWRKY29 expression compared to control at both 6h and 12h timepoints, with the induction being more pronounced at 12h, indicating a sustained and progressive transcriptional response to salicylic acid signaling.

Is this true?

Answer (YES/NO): NO